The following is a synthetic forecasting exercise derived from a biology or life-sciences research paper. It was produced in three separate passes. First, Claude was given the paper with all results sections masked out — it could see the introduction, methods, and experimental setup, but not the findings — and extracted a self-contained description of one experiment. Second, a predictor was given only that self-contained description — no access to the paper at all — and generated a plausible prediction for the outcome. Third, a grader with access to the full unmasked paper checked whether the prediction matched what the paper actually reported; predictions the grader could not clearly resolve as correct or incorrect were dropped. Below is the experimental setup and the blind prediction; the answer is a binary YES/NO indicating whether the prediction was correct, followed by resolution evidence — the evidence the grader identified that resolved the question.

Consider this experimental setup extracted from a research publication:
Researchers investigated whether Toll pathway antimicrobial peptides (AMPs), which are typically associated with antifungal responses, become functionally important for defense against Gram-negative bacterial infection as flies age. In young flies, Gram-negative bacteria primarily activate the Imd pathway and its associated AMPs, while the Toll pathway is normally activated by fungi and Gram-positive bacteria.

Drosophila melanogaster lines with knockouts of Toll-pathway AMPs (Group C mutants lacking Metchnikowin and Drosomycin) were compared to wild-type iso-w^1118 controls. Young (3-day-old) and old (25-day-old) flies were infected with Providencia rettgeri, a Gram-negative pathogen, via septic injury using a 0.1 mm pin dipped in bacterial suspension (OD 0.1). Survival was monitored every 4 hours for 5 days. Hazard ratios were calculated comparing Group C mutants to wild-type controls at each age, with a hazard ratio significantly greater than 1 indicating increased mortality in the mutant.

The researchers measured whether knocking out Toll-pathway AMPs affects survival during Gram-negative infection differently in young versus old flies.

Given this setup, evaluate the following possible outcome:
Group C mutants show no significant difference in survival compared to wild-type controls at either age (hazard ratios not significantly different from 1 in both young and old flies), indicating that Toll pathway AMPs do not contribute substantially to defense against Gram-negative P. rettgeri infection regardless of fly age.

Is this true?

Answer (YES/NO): NO